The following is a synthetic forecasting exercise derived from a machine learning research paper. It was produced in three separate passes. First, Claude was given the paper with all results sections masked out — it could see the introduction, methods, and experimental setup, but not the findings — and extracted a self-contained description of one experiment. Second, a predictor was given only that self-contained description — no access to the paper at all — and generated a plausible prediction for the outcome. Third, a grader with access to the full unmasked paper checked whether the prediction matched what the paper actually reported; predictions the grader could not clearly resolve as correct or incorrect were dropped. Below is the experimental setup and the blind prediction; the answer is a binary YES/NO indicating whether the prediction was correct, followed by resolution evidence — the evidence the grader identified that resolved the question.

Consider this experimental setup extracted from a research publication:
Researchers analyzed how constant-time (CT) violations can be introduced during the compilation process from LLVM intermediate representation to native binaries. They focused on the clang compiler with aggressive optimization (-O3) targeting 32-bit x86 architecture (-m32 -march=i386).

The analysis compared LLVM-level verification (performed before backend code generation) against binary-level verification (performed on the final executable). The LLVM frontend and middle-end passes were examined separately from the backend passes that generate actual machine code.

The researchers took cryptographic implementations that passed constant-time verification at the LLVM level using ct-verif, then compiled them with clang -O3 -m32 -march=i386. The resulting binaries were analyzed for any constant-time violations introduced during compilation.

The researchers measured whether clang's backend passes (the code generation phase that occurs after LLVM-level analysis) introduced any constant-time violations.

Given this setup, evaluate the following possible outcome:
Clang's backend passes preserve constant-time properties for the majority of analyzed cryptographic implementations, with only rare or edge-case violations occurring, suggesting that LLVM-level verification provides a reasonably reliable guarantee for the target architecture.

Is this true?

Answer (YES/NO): NO